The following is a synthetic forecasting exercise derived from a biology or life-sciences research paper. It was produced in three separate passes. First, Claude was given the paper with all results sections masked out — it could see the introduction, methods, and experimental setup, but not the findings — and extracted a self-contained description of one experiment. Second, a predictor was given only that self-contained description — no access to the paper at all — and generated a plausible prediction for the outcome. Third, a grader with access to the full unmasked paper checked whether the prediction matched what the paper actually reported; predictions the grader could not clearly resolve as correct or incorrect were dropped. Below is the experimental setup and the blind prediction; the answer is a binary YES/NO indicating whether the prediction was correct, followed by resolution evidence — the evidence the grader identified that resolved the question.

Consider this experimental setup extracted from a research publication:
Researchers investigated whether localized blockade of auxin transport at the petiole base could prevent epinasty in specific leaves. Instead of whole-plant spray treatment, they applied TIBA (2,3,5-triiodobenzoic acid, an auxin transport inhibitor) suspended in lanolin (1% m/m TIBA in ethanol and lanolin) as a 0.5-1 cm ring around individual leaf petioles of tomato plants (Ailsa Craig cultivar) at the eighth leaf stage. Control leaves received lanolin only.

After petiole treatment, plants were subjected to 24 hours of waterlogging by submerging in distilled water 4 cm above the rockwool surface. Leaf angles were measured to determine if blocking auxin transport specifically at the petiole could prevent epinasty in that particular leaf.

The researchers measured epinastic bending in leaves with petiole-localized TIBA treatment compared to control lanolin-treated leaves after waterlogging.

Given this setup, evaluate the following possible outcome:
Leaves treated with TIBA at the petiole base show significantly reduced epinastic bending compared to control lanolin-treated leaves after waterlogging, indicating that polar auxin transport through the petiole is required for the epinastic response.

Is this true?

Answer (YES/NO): NO